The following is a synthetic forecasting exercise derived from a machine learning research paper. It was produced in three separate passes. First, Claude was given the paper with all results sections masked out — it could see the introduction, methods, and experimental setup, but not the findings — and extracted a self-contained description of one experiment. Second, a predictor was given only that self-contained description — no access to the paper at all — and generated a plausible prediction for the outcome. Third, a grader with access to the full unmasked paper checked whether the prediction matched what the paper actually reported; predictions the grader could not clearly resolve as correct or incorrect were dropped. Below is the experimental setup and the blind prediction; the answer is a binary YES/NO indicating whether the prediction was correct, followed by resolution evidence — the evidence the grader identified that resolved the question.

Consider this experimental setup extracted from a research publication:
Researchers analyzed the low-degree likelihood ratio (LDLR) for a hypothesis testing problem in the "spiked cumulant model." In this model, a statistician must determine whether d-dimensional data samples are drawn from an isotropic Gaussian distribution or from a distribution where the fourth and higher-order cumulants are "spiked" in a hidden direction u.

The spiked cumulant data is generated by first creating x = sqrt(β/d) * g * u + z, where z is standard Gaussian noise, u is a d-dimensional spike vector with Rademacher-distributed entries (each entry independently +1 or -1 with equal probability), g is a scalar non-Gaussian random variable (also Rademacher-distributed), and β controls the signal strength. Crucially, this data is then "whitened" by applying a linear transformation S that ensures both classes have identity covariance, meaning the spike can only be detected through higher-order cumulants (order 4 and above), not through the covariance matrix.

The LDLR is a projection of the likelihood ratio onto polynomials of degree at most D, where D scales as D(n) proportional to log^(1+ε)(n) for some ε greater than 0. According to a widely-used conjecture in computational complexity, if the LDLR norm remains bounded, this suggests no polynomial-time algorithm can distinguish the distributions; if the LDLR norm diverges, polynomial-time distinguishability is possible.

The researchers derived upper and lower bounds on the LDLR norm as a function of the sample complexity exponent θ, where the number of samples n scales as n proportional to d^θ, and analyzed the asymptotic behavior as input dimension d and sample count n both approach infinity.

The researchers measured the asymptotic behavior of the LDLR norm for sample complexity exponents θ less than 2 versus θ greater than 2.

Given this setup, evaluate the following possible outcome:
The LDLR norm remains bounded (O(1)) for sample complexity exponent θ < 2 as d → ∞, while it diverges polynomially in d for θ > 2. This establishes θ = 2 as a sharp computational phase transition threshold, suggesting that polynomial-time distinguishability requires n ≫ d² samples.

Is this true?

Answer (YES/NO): NO